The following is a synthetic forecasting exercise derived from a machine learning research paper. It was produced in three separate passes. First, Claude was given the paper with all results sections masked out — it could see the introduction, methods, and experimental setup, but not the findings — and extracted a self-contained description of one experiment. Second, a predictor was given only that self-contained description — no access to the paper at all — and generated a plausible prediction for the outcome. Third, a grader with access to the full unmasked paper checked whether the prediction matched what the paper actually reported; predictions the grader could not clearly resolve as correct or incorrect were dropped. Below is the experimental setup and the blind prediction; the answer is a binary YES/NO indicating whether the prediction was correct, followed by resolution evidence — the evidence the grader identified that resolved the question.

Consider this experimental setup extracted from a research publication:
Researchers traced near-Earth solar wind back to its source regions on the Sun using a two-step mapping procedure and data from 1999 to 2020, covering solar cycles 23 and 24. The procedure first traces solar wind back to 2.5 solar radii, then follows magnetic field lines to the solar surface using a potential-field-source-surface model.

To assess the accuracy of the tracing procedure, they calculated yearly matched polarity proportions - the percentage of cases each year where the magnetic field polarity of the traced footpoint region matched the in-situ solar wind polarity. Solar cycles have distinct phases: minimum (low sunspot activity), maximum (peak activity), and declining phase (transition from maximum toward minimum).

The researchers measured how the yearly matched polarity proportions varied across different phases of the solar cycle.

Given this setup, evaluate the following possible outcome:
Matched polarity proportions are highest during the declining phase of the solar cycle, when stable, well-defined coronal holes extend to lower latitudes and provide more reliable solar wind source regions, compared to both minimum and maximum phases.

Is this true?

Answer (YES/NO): YES